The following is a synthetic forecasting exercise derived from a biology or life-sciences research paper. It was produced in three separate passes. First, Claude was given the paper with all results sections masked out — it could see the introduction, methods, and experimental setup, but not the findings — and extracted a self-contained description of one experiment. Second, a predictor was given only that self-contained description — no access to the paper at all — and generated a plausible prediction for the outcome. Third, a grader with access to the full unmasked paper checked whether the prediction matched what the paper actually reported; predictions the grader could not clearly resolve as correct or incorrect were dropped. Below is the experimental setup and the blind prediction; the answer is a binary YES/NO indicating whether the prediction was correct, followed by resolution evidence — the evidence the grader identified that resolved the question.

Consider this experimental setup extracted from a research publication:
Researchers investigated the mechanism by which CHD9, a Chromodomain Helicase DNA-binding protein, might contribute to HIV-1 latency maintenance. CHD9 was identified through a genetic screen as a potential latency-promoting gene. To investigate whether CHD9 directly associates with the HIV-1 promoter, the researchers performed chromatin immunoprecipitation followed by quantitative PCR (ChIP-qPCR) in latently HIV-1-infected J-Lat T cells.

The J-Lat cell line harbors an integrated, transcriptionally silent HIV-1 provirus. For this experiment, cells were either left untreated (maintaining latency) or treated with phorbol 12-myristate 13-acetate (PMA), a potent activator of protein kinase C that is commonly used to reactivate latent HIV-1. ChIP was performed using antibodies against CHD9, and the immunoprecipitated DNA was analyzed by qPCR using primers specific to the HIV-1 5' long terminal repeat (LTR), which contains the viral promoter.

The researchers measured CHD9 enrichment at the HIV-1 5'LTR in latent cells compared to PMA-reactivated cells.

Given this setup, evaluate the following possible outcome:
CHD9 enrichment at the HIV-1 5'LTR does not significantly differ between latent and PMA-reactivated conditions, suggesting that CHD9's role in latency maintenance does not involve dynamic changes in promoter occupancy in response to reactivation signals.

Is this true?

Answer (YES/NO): NO